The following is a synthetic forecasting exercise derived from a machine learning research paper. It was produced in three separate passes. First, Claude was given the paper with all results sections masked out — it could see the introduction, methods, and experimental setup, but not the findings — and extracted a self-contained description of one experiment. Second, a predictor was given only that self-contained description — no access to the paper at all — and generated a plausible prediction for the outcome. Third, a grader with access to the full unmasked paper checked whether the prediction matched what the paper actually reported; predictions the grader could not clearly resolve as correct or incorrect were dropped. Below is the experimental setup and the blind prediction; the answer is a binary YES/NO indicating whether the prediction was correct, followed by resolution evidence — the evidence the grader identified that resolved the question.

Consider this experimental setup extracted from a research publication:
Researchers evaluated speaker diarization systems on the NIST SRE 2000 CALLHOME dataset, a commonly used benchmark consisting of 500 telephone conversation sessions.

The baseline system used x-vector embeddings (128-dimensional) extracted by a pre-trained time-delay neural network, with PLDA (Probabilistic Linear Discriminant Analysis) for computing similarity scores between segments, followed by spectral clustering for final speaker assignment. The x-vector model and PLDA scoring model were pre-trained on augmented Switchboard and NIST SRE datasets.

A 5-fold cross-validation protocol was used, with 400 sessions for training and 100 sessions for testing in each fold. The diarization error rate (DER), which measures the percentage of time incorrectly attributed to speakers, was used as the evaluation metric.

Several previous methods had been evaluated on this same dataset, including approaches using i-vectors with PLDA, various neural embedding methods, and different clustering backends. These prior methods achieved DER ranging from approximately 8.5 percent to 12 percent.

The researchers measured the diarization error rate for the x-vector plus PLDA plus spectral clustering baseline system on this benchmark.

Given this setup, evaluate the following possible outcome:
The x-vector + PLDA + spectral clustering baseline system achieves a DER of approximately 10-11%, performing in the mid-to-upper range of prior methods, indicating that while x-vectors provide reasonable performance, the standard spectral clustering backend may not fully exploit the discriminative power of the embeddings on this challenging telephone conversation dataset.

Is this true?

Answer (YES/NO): NO